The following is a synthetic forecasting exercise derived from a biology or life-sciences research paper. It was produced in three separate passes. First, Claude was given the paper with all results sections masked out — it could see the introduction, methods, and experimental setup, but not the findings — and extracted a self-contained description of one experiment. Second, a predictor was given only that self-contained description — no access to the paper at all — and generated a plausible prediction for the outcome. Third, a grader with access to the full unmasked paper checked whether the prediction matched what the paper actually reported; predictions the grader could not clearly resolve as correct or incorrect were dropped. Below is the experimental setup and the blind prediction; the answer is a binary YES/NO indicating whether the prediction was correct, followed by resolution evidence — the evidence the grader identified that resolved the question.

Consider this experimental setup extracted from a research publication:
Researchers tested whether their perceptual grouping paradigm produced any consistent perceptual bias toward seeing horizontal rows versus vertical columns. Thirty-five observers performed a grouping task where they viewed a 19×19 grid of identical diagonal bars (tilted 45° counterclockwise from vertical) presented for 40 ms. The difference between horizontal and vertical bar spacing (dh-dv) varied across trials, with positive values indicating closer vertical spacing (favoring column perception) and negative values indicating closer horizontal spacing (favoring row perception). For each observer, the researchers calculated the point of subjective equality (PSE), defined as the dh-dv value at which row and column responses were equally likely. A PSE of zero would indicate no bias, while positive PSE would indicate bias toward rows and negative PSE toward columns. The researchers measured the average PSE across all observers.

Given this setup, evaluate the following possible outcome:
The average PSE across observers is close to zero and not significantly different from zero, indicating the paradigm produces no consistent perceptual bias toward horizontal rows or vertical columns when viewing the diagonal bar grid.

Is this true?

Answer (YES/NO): YES